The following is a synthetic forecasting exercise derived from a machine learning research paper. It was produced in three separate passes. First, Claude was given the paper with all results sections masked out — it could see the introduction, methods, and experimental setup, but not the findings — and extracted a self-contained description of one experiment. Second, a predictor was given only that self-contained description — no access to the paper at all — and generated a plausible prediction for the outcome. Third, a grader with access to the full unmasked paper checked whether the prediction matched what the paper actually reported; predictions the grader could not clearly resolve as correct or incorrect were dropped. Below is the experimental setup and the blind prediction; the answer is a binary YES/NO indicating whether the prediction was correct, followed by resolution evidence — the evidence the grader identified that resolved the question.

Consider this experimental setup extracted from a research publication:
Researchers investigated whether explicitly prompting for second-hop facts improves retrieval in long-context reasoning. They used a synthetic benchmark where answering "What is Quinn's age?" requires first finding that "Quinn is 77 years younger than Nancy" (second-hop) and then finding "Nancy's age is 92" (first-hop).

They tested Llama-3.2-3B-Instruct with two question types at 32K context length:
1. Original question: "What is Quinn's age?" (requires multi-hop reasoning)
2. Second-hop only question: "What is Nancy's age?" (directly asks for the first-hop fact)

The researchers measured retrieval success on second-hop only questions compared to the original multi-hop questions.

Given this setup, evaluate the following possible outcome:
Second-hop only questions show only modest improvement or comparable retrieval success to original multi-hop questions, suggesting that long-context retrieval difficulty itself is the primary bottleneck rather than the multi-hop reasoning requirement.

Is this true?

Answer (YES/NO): NO